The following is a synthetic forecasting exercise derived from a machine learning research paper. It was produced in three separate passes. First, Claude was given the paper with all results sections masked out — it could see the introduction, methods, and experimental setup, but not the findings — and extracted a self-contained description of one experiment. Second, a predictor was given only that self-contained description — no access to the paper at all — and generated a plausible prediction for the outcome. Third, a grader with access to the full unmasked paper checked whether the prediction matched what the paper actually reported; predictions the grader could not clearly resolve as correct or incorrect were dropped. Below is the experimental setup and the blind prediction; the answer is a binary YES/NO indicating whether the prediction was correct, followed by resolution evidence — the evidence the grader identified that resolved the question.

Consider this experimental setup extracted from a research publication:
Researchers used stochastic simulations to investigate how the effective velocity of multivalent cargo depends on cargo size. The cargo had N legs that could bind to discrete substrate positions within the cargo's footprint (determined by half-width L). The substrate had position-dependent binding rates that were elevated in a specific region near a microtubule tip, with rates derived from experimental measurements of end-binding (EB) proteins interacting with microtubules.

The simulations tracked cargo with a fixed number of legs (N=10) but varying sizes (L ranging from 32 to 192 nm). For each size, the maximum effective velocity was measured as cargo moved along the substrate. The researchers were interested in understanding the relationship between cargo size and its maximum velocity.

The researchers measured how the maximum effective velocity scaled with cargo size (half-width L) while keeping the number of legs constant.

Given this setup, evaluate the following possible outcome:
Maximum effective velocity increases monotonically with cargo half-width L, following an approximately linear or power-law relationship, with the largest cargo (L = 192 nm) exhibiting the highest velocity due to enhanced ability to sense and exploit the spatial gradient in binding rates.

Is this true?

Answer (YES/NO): YES